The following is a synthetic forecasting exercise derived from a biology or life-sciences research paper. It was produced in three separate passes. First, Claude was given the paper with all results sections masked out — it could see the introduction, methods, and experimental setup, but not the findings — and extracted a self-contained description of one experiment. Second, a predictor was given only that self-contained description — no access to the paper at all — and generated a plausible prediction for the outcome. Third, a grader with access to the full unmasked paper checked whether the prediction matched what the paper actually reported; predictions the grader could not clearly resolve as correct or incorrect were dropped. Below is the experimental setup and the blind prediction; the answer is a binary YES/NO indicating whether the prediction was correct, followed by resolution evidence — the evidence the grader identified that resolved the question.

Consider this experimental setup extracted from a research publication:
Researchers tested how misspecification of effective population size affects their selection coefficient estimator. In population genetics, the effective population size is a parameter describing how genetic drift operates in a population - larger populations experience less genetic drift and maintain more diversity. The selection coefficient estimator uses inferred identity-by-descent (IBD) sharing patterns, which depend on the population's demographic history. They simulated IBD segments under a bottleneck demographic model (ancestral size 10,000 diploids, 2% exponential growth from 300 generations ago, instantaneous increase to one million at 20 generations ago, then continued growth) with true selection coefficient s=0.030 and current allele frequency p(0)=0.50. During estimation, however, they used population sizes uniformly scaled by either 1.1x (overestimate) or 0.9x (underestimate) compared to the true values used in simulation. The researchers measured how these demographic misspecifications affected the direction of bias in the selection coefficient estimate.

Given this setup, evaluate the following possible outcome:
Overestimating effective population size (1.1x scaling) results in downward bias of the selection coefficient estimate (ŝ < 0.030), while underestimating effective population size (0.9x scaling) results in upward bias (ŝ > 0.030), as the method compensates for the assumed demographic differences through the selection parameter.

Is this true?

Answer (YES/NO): NO